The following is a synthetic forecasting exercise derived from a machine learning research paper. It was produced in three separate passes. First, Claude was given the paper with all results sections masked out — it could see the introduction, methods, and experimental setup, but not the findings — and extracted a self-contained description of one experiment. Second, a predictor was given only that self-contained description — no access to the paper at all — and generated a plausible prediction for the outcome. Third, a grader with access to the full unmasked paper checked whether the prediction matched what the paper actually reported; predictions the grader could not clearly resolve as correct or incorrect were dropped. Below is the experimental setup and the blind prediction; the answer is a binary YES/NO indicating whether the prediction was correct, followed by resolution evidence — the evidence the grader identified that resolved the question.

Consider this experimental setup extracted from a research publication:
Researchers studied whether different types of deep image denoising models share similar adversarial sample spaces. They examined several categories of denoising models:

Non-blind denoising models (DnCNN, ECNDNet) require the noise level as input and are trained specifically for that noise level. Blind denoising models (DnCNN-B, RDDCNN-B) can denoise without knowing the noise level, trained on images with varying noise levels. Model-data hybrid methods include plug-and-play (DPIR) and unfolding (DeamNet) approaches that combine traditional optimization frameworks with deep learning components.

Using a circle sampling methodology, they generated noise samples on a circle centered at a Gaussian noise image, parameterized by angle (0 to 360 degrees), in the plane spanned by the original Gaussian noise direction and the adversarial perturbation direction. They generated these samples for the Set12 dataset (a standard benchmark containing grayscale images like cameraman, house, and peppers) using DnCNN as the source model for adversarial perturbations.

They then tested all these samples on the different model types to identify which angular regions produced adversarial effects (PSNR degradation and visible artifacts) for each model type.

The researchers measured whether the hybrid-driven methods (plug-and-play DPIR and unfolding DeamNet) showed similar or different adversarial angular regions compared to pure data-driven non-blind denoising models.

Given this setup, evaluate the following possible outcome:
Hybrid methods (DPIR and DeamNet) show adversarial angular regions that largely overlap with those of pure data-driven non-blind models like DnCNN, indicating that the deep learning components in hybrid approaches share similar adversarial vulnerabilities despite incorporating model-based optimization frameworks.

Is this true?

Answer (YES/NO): YES